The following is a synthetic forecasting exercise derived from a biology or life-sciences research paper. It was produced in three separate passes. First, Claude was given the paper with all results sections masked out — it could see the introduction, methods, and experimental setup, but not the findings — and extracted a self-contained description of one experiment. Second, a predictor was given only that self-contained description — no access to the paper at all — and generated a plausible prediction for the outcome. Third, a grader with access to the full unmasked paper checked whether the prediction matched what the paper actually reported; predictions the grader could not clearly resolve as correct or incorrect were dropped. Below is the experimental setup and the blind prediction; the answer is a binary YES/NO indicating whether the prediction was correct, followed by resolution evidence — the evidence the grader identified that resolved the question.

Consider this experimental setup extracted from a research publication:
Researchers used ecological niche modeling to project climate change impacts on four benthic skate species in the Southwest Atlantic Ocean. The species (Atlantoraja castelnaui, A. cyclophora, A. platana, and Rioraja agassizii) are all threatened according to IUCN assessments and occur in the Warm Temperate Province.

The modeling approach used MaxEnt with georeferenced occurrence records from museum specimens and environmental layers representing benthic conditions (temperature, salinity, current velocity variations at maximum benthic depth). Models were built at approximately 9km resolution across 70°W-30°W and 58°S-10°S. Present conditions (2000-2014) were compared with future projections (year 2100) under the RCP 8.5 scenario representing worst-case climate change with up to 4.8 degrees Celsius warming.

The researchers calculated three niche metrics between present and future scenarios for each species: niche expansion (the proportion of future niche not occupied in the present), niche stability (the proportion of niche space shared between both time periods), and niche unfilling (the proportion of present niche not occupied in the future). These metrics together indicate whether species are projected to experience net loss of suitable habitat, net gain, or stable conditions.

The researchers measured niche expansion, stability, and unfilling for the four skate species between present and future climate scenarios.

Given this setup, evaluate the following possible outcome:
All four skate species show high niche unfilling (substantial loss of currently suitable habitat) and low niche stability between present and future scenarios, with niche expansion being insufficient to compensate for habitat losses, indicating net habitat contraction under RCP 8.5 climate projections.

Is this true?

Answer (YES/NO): NO